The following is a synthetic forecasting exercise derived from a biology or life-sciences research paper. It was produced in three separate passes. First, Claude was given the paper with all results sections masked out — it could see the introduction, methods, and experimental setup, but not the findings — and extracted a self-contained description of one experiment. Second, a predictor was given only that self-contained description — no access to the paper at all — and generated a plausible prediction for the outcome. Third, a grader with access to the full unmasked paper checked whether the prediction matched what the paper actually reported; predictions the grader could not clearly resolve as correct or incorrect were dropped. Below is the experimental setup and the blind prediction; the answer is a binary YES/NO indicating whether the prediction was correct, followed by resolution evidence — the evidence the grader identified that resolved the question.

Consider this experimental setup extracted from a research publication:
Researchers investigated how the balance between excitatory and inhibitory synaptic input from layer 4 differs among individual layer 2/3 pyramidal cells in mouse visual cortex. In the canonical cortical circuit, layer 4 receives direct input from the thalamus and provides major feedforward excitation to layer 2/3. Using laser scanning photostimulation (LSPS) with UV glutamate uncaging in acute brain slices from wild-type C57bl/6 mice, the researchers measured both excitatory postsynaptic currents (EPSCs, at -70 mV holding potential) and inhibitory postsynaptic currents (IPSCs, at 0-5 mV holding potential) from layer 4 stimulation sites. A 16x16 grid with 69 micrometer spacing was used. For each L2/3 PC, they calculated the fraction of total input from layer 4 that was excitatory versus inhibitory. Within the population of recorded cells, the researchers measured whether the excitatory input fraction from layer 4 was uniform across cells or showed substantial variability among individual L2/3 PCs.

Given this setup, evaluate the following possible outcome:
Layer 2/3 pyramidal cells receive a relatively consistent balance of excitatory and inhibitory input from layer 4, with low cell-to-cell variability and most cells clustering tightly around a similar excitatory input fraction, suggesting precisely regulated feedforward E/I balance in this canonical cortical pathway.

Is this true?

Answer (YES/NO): NO